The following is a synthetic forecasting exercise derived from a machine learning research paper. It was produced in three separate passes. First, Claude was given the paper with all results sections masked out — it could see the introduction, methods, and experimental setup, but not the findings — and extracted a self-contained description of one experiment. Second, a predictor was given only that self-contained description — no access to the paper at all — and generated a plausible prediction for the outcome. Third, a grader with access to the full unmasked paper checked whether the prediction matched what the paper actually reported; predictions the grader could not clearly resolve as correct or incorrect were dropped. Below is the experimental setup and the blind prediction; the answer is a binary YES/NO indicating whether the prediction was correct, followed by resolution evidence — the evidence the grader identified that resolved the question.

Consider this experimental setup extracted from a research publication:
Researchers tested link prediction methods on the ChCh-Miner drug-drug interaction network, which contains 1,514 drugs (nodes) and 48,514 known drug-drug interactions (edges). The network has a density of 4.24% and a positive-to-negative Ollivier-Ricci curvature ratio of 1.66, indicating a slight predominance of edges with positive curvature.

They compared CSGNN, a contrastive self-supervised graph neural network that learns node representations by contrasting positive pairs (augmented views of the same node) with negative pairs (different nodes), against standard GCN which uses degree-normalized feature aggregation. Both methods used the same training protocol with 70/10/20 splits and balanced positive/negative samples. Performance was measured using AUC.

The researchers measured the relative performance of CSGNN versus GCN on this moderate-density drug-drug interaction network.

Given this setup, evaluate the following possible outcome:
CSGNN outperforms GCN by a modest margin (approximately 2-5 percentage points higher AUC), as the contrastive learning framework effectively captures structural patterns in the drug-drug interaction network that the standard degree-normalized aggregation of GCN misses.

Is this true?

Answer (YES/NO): YES